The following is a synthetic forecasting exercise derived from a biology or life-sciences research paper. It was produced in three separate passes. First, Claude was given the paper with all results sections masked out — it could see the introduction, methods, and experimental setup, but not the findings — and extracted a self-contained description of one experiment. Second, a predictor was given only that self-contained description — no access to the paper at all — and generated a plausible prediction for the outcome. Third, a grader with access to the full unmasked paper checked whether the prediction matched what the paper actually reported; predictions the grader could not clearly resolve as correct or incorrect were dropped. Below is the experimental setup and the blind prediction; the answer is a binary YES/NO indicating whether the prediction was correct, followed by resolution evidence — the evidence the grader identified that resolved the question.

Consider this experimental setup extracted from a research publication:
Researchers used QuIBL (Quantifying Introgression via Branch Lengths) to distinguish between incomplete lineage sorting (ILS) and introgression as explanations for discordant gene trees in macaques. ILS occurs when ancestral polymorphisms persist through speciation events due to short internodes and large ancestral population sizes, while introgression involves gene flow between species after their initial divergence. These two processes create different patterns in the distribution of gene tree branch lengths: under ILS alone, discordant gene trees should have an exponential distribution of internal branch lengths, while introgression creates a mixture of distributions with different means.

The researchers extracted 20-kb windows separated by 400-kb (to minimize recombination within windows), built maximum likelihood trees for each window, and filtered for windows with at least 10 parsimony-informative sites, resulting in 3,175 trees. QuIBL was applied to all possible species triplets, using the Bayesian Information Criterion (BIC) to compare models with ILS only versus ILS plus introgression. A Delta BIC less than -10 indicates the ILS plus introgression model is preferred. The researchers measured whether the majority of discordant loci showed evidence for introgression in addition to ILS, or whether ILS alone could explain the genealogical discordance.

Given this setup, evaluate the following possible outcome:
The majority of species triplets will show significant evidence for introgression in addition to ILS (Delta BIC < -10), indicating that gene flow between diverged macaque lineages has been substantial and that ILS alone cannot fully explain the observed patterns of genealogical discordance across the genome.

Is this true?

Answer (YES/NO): NO